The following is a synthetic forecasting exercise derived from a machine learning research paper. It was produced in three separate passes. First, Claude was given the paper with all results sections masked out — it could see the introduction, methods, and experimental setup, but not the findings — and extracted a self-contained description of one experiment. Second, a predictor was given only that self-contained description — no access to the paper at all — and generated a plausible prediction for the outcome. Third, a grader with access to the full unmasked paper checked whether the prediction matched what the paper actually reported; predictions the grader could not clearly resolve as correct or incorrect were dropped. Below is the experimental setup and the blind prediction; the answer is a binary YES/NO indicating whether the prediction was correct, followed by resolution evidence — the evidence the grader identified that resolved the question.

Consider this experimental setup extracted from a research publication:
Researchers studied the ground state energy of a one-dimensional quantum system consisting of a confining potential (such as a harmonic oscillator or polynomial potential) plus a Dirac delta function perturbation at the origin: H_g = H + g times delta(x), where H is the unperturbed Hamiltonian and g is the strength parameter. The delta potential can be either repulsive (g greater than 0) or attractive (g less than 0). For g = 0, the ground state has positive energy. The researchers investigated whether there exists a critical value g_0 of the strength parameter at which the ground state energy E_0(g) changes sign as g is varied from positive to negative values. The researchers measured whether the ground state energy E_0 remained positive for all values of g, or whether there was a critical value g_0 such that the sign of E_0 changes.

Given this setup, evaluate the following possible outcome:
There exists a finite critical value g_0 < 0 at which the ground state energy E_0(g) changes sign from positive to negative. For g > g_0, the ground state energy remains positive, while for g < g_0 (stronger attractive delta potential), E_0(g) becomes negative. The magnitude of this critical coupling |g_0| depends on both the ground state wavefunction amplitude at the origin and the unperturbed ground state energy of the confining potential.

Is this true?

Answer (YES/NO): YES